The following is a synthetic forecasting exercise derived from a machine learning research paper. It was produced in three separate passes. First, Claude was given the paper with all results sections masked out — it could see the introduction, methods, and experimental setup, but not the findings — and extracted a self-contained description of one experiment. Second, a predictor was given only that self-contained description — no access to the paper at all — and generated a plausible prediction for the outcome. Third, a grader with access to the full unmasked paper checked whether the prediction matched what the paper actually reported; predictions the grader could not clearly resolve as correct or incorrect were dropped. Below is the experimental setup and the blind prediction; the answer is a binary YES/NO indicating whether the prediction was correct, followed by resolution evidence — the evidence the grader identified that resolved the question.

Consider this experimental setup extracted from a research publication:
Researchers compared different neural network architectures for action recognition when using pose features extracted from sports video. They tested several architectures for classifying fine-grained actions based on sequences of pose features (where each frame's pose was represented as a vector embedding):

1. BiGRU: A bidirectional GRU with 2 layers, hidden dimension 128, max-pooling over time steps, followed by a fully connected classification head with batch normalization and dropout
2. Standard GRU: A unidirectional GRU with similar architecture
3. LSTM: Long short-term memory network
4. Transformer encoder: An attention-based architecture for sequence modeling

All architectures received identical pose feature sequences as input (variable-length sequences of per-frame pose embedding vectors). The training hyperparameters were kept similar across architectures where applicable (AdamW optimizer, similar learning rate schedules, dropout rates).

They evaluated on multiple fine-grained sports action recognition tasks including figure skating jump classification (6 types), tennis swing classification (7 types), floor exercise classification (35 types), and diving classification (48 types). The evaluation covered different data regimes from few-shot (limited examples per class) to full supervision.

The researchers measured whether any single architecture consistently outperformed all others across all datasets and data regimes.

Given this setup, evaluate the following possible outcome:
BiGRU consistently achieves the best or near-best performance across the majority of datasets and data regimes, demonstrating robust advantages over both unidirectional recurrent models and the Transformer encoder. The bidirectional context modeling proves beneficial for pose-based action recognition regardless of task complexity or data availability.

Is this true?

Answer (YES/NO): NO